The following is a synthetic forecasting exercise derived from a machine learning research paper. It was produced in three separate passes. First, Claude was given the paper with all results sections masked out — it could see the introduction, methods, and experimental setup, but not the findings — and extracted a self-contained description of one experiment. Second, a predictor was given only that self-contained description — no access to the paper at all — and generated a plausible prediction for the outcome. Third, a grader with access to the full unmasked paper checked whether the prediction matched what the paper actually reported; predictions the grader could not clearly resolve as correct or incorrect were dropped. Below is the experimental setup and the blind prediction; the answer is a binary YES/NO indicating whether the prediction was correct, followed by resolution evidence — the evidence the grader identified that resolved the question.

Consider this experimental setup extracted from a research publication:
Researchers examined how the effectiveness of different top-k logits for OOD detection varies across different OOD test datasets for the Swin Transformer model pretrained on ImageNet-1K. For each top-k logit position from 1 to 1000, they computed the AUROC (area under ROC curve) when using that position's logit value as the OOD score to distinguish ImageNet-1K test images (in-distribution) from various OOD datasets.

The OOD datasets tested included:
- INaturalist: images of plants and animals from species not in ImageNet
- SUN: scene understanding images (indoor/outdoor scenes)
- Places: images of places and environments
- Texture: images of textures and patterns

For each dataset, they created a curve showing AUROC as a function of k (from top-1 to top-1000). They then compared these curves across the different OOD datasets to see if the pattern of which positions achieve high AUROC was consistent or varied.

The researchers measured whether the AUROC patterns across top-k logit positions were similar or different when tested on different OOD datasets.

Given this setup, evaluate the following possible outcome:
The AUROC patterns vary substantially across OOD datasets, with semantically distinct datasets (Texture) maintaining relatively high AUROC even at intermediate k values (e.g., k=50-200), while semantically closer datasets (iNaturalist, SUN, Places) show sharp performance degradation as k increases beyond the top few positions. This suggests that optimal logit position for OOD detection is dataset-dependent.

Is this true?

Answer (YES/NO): NO